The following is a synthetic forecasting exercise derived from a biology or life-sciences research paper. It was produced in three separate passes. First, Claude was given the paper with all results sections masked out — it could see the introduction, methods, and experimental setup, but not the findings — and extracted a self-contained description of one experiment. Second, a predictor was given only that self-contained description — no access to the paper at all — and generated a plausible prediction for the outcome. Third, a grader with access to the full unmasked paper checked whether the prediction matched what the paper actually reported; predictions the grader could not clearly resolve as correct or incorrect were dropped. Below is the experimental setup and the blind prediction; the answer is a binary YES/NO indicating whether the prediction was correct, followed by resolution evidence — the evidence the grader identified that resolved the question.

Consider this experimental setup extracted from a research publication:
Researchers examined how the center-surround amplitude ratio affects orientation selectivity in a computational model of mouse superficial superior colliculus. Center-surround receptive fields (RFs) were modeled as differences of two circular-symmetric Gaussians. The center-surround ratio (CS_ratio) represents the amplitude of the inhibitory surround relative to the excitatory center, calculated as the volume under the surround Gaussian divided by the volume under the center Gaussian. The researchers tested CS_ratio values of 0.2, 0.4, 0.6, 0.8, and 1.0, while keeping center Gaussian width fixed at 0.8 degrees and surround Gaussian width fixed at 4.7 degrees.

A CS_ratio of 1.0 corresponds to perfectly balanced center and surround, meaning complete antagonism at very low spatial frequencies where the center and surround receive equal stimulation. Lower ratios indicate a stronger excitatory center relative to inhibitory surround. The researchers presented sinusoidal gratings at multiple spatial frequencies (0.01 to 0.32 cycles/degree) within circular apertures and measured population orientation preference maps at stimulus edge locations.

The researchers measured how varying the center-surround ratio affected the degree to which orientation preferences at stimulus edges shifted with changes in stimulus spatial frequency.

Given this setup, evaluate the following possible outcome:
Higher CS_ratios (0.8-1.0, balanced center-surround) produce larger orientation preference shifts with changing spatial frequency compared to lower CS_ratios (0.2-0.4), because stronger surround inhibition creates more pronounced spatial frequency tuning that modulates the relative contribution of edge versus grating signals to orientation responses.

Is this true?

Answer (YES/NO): YES